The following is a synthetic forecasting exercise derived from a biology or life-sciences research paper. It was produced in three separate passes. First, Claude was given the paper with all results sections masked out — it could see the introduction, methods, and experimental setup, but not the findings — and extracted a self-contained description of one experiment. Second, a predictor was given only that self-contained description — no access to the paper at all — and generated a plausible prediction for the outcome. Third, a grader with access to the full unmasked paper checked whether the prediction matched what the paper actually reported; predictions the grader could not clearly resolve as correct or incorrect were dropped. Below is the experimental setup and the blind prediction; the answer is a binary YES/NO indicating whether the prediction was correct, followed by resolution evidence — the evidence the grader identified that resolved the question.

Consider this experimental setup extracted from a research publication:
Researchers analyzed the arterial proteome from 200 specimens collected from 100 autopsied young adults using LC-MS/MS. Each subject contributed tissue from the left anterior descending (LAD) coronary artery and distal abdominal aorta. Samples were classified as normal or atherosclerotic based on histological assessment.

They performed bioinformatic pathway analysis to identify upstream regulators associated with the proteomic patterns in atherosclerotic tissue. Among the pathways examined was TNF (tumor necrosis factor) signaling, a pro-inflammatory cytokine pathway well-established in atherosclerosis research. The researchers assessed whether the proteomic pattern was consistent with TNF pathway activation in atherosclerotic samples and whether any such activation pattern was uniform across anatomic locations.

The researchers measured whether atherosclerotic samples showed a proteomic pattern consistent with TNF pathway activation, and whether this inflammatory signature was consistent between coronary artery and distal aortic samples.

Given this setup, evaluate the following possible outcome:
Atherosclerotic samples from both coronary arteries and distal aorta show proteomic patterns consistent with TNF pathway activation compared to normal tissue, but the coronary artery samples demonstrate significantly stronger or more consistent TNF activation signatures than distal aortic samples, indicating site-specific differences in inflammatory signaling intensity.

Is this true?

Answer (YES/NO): NO